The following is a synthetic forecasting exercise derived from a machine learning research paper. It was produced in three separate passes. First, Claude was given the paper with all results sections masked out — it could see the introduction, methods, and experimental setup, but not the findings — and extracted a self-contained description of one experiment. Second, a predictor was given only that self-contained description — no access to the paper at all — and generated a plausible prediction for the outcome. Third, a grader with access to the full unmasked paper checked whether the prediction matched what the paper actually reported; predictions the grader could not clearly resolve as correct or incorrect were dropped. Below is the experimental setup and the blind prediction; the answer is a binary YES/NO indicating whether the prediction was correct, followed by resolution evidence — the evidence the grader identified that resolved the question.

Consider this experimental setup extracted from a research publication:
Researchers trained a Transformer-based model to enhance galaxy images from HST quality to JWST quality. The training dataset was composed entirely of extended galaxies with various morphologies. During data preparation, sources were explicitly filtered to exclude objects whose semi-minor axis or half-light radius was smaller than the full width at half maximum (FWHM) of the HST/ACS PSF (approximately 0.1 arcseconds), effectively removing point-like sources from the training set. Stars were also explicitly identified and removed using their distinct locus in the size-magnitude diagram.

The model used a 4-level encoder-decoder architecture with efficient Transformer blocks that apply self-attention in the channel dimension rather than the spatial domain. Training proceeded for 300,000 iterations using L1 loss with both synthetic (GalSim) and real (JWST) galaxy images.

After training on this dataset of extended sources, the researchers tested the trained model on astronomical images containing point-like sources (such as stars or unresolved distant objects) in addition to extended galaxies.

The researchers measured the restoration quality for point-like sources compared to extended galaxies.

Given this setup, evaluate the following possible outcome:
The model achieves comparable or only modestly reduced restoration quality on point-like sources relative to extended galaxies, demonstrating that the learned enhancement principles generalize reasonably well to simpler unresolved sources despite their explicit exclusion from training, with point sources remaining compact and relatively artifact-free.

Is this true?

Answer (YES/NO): NO